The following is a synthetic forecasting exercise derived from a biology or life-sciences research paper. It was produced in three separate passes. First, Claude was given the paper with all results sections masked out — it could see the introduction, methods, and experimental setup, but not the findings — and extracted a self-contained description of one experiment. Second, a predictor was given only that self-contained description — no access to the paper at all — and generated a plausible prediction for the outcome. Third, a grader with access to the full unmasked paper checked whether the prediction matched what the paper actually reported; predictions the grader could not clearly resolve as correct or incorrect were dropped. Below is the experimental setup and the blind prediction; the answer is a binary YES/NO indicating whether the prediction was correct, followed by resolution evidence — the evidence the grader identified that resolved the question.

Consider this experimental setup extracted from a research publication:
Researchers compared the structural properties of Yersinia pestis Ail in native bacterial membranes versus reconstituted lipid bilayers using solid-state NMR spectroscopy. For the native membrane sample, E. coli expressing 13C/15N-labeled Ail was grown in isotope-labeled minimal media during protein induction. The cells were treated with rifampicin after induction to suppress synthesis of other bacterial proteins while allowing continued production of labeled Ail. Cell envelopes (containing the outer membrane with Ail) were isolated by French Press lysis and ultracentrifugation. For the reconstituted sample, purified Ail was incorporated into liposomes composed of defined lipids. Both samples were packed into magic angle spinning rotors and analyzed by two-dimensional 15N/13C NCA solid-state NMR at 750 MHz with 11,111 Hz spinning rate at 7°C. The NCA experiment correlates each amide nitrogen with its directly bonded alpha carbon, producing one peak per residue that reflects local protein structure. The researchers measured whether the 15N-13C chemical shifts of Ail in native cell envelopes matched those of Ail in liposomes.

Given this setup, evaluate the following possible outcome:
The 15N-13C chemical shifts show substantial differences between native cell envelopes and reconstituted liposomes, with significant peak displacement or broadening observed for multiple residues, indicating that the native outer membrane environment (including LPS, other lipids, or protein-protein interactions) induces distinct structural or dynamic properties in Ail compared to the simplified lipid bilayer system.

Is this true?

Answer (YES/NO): NO